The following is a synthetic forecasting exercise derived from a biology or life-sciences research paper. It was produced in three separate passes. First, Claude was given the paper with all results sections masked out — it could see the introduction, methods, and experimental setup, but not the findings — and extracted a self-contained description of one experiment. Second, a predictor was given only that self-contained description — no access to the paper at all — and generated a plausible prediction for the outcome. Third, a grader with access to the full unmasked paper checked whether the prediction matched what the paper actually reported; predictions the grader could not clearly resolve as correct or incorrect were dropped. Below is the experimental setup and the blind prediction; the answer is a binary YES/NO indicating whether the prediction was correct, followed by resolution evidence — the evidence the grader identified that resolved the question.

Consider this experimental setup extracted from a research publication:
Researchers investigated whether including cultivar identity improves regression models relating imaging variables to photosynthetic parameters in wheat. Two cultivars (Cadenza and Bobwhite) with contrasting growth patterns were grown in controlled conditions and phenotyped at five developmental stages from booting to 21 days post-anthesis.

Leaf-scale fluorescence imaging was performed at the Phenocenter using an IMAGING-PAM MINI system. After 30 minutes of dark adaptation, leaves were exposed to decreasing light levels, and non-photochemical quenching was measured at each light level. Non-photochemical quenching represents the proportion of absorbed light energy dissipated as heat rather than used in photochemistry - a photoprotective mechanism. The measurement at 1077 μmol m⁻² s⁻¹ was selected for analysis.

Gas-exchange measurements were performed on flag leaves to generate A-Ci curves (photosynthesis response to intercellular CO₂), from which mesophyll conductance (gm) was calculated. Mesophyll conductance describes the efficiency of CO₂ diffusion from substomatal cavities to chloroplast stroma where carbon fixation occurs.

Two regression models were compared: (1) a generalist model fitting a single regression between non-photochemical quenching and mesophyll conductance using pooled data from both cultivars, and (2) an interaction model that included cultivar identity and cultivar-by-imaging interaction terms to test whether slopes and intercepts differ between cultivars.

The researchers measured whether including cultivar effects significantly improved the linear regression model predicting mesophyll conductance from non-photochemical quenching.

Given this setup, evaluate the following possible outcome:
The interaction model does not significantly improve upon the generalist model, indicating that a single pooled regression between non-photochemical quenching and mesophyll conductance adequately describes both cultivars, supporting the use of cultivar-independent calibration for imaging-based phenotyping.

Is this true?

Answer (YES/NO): YES